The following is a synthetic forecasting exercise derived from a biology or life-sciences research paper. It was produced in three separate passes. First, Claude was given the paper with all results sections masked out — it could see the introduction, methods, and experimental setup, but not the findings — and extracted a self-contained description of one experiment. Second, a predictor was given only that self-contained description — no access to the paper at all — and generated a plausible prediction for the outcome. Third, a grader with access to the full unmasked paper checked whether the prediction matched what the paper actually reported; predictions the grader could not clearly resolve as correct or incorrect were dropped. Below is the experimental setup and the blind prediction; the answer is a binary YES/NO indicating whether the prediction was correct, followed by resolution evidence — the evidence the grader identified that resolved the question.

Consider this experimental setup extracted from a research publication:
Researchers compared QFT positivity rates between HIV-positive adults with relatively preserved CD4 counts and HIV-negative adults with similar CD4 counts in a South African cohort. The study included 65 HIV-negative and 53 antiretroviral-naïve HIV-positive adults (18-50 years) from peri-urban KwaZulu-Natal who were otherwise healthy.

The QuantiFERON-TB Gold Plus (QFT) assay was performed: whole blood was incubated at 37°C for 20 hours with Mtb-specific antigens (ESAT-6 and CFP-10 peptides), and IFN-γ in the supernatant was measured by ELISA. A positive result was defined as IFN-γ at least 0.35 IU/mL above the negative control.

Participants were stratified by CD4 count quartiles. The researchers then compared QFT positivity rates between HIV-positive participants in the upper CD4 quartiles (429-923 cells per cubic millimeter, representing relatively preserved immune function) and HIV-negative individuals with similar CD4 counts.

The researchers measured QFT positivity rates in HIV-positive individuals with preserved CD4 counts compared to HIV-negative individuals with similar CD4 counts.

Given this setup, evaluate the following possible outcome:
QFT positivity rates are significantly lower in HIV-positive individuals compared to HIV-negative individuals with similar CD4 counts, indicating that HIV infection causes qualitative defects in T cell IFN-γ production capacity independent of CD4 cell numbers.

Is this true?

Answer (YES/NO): NO